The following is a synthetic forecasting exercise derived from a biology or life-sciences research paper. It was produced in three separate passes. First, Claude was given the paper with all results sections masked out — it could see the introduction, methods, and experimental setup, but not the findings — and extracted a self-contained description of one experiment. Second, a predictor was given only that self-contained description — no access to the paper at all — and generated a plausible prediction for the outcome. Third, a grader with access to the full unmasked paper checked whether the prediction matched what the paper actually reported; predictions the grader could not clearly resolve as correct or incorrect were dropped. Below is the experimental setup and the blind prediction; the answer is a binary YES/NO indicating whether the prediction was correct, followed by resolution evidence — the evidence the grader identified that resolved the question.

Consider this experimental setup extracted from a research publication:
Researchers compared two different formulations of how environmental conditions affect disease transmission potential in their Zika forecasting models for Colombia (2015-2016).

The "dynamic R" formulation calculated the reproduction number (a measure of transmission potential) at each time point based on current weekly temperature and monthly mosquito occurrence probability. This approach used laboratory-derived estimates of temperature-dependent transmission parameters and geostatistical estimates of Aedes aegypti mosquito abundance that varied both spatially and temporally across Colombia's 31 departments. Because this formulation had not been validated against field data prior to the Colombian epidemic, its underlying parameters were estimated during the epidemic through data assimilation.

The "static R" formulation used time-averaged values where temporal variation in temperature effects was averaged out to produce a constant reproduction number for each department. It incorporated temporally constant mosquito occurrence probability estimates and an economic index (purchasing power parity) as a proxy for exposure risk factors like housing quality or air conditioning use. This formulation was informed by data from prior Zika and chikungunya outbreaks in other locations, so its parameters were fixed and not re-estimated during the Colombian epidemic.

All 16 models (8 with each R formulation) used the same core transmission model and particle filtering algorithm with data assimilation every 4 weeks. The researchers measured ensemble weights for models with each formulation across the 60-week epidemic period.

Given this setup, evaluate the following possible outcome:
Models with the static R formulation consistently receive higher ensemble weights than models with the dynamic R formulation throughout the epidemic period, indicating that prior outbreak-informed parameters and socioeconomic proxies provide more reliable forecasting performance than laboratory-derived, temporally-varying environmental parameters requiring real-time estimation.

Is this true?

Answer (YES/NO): NO